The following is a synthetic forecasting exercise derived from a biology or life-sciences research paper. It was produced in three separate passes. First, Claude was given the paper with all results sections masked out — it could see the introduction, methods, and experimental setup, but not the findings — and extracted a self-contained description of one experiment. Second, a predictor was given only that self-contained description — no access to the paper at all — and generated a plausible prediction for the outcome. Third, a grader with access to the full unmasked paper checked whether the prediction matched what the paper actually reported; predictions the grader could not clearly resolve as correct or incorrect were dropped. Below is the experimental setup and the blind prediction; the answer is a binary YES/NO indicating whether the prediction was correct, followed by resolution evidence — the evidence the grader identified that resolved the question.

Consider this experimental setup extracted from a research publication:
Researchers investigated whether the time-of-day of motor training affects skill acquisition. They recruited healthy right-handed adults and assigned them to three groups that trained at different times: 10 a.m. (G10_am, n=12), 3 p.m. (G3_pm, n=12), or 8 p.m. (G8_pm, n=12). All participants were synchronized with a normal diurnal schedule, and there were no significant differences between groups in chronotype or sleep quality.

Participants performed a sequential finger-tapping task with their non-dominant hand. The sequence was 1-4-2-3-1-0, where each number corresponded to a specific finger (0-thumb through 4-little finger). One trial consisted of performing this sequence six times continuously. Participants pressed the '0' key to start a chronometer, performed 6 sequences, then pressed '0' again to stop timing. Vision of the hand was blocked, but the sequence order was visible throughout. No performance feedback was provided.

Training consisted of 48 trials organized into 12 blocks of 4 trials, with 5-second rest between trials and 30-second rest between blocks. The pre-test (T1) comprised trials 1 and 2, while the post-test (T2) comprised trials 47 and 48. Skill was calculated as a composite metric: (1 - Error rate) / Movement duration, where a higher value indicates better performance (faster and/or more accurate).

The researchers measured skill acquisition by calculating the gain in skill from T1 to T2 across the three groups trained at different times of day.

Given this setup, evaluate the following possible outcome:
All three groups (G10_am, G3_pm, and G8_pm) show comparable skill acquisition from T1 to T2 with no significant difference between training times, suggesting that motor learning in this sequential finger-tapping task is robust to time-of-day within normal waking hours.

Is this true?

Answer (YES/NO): YES